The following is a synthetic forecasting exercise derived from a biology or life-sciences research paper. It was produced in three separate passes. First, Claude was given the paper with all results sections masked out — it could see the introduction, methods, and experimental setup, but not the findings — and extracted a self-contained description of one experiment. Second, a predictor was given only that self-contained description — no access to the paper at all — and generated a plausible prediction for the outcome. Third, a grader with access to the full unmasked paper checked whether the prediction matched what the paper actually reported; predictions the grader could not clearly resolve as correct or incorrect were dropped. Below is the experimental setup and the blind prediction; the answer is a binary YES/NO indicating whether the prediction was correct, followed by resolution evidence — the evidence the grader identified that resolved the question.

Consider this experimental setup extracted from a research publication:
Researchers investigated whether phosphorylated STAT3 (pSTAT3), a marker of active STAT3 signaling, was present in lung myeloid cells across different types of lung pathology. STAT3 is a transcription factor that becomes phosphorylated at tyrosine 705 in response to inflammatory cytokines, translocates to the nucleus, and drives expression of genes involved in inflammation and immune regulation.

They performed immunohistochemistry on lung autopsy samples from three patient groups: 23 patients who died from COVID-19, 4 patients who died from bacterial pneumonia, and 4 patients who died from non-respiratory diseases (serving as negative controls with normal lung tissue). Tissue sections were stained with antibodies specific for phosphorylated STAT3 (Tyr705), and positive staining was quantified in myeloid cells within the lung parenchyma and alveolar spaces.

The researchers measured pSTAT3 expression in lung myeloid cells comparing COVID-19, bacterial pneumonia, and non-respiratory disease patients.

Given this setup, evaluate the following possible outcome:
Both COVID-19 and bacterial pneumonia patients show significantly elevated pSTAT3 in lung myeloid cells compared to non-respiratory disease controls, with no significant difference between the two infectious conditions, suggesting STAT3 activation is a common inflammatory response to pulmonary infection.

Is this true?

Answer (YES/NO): NO